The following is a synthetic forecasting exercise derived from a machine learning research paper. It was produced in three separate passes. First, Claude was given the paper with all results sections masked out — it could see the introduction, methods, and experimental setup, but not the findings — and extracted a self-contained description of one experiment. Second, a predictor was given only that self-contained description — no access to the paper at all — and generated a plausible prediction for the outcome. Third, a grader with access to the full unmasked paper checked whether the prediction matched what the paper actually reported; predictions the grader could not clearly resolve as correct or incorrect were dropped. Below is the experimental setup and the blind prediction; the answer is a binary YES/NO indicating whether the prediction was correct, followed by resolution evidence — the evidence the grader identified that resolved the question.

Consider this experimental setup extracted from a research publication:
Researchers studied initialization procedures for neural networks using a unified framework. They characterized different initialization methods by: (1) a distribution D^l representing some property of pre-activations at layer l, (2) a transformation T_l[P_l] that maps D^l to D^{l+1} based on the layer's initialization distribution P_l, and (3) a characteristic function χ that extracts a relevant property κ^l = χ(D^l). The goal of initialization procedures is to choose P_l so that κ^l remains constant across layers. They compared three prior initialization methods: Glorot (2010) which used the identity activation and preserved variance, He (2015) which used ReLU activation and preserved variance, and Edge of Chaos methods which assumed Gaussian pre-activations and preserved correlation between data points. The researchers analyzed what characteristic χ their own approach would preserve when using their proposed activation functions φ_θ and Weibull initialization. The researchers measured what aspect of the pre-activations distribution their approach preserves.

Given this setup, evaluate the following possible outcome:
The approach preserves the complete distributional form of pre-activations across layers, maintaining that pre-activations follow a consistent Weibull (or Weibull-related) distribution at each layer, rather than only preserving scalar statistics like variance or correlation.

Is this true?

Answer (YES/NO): NO